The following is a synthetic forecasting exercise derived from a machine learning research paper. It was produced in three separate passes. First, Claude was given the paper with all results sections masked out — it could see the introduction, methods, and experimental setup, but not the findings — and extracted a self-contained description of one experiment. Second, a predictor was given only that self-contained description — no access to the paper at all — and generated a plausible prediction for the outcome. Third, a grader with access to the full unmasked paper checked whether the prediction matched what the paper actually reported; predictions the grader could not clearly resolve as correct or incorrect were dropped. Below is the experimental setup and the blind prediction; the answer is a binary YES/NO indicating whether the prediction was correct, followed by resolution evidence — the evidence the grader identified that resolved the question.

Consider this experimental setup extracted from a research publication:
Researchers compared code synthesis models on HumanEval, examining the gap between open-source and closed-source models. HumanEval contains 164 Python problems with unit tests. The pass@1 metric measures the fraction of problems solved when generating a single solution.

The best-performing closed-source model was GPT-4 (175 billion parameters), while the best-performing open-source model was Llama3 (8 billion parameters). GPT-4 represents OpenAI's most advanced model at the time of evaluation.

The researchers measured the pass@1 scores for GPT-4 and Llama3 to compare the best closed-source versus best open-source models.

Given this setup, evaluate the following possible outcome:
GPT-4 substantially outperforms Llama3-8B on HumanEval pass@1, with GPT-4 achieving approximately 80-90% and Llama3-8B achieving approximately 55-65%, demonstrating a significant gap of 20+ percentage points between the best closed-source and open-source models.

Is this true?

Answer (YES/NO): YES